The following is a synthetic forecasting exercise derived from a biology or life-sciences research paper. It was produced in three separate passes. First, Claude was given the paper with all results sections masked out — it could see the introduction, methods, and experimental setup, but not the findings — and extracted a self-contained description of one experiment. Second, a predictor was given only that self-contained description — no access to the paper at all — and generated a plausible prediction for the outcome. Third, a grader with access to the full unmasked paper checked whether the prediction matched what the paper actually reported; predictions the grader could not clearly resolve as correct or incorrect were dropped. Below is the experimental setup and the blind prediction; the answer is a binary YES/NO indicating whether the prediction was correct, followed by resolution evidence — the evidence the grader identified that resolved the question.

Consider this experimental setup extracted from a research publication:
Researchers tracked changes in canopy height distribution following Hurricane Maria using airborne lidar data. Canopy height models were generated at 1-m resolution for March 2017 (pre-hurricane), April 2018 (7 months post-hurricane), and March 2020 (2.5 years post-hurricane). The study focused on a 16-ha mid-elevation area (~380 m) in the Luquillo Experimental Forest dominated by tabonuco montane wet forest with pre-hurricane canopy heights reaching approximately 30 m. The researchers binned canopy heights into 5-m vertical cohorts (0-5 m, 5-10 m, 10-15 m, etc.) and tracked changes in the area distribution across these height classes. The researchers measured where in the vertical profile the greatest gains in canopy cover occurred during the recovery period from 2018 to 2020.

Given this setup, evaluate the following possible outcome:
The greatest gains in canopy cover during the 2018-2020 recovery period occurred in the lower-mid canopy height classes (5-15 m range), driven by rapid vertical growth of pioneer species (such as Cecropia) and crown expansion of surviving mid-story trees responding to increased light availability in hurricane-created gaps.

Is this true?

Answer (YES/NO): NO